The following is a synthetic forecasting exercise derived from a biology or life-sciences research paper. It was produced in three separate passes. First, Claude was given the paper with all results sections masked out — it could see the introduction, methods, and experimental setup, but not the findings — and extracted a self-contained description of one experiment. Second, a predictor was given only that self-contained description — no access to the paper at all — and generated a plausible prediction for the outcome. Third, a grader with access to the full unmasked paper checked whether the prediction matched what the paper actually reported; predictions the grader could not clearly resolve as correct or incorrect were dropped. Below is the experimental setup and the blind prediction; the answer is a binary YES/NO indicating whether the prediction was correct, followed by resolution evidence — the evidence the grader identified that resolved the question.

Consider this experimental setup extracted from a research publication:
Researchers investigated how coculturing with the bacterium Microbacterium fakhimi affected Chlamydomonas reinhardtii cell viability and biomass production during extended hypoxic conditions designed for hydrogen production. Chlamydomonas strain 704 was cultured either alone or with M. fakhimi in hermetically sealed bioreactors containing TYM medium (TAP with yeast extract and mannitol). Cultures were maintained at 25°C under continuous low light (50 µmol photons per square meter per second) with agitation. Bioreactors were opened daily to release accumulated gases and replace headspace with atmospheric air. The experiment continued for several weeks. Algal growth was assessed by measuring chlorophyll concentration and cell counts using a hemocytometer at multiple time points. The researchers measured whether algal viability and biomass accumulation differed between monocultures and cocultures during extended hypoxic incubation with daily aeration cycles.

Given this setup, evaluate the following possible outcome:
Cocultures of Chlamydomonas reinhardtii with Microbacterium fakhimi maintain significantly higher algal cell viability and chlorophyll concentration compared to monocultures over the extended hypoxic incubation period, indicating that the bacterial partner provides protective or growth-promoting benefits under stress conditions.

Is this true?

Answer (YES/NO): NO